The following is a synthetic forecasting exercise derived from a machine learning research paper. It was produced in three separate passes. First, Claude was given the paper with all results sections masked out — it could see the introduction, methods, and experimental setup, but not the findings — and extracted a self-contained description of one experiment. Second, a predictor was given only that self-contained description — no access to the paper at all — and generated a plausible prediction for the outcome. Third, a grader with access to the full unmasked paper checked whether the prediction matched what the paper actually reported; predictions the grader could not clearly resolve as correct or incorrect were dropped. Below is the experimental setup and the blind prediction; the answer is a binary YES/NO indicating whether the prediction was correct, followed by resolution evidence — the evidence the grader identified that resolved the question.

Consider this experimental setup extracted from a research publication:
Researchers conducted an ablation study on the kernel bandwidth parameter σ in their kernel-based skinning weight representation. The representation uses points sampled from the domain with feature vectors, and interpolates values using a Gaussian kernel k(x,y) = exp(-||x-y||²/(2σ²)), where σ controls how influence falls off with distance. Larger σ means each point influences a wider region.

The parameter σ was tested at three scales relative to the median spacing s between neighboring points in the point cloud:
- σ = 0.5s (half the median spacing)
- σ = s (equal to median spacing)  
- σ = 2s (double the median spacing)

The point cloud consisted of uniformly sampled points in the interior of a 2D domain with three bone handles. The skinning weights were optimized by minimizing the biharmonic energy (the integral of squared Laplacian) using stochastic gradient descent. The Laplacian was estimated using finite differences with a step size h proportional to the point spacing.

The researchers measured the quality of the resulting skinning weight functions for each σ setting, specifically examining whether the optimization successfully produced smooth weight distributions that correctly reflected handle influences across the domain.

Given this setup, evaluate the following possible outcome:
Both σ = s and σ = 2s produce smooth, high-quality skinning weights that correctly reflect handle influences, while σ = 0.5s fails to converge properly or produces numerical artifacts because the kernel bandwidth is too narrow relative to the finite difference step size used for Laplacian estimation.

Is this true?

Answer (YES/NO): YES